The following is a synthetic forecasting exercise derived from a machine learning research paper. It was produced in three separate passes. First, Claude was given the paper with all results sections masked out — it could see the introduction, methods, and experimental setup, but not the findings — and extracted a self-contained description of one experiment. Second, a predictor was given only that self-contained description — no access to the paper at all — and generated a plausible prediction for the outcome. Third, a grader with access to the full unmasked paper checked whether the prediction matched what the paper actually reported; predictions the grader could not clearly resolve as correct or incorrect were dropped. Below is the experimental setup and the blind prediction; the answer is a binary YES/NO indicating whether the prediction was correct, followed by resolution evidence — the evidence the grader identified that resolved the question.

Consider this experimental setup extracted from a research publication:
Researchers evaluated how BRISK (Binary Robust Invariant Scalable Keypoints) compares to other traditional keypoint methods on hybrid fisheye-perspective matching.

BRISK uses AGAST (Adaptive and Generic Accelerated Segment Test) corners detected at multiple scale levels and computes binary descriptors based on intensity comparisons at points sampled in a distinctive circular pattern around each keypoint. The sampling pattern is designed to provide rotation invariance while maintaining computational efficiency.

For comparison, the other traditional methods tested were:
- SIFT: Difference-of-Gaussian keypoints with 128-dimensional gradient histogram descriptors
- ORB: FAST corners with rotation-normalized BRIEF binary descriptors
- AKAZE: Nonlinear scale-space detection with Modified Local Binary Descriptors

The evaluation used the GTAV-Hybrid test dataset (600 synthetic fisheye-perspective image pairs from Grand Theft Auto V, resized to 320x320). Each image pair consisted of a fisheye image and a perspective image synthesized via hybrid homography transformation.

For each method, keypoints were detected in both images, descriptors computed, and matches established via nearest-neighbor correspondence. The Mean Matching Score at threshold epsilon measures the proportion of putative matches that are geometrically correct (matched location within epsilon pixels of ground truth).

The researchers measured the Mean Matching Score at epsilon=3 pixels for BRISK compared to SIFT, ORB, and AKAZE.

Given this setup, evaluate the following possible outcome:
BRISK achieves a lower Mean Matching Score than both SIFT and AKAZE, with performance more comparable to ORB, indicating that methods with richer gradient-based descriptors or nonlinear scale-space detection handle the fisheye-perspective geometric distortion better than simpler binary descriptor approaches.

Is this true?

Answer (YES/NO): NO